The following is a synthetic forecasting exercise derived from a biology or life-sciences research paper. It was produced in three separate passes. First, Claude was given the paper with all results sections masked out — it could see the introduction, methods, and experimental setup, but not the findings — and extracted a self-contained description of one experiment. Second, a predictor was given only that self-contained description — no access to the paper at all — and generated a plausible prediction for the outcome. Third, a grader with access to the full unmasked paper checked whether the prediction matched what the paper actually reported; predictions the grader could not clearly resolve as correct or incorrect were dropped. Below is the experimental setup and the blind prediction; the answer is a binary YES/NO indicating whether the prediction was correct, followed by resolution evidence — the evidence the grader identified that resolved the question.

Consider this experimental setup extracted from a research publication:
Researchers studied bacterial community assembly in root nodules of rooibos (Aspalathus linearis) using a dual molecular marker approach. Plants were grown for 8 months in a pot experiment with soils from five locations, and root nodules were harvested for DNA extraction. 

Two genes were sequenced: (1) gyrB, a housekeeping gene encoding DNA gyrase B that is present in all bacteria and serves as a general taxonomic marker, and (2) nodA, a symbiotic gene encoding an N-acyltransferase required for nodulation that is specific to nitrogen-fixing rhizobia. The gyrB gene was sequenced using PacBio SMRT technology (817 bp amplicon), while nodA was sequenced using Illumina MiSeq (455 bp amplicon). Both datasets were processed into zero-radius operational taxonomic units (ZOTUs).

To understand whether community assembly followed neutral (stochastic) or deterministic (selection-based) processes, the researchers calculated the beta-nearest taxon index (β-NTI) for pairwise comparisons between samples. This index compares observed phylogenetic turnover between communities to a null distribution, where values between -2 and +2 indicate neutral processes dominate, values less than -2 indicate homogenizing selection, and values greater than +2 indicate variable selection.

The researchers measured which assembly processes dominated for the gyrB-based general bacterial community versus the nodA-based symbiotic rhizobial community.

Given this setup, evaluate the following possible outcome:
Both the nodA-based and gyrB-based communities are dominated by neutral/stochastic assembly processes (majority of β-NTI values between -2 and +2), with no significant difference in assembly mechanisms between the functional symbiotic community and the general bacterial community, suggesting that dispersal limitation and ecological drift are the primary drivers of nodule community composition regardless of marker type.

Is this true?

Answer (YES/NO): NO